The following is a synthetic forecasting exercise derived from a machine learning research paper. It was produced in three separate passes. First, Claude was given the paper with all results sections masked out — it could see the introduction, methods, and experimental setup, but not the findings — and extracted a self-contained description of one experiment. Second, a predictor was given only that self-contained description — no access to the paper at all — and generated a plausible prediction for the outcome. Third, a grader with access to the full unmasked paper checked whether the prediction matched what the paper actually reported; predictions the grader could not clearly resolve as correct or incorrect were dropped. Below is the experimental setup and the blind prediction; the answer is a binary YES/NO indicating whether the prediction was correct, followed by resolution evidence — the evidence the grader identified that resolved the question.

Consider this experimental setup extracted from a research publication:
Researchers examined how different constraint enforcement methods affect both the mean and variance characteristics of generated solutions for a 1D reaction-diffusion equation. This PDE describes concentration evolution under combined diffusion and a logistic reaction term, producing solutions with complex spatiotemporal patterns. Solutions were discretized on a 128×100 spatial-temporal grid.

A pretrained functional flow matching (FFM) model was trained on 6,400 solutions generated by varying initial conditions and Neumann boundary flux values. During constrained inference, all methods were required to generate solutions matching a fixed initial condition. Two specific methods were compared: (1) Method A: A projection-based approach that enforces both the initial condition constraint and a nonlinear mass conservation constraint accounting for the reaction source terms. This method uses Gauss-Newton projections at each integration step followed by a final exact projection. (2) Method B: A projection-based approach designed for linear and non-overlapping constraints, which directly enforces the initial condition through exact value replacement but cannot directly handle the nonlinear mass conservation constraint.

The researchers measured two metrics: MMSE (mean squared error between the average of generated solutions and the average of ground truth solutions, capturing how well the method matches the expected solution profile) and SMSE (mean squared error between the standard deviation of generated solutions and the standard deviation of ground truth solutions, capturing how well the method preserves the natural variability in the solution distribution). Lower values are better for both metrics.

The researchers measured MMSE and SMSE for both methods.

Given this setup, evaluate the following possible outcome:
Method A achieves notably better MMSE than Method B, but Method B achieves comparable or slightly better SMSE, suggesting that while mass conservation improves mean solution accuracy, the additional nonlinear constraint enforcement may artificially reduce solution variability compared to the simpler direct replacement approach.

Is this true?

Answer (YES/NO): NO